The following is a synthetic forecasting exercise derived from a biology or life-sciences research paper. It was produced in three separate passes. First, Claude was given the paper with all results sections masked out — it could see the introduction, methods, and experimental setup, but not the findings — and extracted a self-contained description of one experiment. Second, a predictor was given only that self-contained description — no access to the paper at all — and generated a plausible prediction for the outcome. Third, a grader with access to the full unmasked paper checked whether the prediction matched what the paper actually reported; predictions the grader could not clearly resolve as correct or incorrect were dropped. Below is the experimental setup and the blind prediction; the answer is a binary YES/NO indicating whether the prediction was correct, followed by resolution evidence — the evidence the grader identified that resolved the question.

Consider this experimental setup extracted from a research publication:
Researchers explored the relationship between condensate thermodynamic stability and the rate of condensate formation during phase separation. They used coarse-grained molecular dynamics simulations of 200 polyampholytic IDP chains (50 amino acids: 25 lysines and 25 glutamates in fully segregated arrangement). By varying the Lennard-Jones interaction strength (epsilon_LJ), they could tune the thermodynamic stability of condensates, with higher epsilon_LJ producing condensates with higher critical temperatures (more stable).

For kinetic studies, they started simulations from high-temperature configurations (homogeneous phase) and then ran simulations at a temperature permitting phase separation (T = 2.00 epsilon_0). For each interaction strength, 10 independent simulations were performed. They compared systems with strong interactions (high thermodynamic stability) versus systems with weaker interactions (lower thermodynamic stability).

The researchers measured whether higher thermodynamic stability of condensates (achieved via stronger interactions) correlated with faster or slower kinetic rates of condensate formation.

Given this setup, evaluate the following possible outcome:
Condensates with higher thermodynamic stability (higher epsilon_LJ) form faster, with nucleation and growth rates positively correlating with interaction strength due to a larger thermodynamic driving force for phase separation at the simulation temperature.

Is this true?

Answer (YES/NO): NO